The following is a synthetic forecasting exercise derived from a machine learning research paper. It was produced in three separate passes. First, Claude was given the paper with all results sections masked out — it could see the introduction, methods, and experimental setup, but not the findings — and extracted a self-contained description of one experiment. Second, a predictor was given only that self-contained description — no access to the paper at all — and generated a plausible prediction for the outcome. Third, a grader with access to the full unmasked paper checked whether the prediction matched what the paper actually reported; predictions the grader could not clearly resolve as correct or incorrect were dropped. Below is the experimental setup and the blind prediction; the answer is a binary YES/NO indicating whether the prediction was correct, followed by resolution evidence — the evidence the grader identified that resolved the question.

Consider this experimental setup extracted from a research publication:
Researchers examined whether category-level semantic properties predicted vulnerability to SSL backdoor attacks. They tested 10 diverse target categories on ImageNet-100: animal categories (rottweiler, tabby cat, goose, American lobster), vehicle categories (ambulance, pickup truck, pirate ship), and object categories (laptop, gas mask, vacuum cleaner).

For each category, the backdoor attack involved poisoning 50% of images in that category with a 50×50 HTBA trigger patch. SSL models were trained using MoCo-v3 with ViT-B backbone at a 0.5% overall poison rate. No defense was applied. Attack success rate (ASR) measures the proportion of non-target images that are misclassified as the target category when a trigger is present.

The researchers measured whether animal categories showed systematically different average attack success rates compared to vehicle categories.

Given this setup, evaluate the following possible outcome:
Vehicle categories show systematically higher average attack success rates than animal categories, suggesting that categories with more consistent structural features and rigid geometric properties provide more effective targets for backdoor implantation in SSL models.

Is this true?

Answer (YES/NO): NO